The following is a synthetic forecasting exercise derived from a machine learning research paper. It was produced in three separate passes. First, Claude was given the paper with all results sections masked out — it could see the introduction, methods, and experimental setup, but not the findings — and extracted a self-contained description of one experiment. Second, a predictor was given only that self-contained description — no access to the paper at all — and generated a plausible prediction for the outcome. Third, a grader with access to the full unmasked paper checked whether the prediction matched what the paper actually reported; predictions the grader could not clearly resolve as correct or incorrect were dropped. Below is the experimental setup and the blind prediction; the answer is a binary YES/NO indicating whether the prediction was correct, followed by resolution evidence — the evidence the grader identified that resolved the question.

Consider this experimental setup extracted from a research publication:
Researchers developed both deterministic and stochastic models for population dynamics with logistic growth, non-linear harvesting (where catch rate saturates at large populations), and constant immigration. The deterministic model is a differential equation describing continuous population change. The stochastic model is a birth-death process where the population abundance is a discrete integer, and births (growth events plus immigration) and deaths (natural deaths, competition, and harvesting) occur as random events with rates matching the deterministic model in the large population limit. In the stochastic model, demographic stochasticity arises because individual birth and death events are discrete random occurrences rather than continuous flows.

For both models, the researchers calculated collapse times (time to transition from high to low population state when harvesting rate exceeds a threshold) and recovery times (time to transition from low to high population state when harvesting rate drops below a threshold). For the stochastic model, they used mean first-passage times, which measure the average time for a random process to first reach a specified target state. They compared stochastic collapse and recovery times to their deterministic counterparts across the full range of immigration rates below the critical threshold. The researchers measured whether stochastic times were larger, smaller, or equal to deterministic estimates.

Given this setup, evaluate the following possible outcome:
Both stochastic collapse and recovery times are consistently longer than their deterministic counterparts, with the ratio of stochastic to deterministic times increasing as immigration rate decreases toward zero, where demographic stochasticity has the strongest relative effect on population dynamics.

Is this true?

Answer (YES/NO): NO